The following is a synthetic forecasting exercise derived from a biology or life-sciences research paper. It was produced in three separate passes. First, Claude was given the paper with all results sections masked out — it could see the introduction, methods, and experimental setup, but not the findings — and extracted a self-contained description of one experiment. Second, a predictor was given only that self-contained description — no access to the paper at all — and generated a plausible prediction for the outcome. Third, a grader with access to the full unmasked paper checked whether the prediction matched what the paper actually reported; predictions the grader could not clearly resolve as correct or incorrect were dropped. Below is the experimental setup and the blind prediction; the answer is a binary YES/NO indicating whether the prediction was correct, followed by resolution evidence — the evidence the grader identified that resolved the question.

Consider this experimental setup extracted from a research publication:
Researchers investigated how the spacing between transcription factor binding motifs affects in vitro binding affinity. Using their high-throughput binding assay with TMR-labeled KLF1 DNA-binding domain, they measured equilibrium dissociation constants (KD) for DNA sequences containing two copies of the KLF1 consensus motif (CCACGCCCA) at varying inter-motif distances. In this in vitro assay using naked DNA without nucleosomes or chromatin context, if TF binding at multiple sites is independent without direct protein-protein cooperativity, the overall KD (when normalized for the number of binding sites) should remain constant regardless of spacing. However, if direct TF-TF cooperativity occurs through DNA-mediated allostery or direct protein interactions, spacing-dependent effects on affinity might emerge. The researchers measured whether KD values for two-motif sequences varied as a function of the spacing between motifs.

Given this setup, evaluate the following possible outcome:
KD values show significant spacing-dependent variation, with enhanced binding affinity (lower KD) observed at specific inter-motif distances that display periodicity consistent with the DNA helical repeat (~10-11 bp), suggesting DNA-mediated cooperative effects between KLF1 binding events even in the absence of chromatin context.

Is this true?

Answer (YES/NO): NO